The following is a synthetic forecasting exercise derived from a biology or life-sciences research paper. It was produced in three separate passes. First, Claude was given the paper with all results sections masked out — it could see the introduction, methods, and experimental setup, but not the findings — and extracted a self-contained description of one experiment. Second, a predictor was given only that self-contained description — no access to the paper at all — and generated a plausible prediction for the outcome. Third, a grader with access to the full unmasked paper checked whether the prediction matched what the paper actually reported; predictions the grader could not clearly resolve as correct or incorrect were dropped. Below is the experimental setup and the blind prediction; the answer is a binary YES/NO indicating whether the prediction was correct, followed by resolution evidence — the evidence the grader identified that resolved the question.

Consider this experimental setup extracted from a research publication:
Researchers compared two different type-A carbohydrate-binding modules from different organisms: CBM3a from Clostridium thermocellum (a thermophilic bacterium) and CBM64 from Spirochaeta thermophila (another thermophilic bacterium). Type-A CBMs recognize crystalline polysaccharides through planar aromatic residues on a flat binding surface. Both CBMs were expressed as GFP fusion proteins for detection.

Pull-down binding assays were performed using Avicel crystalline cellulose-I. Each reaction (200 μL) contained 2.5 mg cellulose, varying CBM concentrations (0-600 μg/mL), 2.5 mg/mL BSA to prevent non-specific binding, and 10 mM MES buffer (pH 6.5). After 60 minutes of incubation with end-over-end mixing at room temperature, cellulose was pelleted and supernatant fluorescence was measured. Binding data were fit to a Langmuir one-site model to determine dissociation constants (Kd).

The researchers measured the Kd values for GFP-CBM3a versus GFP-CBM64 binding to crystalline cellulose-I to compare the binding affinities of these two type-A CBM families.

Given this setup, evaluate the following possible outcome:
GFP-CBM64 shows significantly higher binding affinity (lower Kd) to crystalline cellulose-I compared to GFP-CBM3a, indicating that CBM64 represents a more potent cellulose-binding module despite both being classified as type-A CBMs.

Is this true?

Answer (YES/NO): NO